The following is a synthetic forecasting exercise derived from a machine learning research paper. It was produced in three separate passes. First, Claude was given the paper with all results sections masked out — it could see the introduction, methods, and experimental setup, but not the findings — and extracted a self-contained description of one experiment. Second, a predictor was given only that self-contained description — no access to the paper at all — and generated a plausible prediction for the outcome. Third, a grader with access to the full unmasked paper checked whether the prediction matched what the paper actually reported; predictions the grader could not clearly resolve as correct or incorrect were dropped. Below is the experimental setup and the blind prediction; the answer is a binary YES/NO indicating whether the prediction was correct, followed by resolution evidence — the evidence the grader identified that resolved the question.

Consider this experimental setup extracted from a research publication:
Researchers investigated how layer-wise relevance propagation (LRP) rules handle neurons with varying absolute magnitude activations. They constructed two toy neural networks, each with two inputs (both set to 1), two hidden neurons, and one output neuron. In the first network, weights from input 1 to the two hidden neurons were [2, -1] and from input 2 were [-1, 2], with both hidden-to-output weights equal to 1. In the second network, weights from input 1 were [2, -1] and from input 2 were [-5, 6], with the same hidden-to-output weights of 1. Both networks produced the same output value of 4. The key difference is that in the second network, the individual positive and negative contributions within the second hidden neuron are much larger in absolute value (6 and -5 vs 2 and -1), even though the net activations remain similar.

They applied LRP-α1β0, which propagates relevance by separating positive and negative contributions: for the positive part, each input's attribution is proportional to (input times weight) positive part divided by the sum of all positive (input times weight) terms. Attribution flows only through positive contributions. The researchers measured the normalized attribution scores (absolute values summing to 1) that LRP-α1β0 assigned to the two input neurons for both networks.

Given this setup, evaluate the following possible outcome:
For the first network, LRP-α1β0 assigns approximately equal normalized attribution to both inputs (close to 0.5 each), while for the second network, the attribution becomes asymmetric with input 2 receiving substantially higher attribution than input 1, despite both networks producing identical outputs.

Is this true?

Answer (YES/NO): NO